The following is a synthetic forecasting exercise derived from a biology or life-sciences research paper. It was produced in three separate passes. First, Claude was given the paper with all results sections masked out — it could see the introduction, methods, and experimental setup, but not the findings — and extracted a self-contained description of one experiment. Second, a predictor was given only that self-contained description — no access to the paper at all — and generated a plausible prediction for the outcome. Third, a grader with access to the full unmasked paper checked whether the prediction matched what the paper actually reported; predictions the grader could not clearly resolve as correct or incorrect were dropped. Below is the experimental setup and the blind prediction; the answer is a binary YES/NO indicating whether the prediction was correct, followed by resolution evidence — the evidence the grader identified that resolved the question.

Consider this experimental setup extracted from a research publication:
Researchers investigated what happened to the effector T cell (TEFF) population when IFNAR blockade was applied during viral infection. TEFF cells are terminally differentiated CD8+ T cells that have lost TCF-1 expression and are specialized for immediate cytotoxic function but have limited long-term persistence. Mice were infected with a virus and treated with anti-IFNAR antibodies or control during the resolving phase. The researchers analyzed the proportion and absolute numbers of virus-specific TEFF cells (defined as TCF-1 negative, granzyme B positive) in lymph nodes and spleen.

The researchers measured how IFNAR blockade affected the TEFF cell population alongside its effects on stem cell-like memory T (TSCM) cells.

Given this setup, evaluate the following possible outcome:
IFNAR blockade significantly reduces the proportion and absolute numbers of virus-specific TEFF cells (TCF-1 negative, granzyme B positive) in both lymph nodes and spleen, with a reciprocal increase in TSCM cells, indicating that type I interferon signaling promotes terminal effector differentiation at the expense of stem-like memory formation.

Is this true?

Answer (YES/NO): YES